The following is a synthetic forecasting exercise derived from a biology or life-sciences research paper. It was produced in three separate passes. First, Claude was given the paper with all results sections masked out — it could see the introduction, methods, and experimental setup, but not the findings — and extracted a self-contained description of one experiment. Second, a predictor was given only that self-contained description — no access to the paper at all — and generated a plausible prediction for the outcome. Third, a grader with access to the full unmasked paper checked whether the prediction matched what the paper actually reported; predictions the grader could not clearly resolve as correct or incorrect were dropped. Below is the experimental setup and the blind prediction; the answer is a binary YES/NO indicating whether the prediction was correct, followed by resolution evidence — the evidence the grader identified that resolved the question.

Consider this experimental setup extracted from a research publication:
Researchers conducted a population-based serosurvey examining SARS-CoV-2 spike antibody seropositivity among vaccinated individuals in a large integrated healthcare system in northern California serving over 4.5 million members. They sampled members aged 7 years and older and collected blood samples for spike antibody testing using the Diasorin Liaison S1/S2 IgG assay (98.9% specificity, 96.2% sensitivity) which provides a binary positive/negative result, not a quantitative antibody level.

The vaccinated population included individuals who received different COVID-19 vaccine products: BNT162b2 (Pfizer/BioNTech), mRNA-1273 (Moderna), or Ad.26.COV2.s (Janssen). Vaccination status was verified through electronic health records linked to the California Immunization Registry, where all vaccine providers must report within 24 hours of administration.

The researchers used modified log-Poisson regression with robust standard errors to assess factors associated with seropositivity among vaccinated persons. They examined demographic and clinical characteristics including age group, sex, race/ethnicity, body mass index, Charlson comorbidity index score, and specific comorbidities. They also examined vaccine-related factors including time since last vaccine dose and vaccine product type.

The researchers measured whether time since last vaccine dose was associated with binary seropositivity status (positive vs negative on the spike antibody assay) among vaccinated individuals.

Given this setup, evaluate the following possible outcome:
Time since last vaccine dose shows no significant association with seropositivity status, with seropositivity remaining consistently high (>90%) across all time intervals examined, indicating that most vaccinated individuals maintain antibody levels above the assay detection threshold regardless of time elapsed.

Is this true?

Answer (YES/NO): YES